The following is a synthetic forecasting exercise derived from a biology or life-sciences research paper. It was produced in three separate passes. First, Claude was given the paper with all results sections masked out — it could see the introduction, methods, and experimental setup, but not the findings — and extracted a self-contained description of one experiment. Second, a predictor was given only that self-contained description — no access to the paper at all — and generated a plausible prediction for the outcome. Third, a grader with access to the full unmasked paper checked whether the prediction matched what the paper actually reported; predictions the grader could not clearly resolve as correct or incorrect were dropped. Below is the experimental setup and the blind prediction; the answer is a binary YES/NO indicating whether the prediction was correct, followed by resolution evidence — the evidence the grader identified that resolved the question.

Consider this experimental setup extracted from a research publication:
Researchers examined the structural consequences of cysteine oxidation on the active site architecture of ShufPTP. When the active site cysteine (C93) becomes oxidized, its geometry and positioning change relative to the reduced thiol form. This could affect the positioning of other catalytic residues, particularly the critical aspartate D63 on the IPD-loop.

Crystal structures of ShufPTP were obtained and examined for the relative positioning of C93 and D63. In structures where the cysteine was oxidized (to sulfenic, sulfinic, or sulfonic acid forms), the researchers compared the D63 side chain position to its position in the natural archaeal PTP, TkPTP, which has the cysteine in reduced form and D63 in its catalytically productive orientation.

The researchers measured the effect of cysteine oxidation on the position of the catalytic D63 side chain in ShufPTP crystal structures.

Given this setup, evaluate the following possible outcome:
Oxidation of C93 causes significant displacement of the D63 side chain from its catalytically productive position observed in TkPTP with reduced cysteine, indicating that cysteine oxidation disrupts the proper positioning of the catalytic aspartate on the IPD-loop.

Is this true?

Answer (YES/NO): YES